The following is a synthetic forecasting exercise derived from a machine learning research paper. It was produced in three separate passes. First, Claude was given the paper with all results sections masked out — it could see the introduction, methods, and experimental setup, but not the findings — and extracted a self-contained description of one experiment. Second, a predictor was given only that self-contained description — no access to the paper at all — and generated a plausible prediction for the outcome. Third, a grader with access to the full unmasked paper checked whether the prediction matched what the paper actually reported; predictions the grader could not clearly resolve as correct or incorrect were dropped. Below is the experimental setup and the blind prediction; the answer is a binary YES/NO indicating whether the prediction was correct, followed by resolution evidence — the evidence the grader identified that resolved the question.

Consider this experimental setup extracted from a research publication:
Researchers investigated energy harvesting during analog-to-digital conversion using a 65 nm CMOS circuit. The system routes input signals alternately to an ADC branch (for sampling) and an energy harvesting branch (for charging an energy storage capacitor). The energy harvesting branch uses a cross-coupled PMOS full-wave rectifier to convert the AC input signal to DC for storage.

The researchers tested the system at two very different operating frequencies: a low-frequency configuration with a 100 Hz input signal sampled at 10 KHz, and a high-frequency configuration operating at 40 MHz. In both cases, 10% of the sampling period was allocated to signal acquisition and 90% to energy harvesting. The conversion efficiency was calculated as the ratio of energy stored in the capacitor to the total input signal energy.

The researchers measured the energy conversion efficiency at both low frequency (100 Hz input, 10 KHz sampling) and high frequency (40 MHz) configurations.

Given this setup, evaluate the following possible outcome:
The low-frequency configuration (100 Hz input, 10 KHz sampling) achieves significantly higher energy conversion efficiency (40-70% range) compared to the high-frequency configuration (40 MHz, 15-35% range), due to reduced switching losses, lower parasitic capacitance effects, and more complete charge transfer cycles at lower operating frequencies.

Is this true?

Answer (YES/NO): NO